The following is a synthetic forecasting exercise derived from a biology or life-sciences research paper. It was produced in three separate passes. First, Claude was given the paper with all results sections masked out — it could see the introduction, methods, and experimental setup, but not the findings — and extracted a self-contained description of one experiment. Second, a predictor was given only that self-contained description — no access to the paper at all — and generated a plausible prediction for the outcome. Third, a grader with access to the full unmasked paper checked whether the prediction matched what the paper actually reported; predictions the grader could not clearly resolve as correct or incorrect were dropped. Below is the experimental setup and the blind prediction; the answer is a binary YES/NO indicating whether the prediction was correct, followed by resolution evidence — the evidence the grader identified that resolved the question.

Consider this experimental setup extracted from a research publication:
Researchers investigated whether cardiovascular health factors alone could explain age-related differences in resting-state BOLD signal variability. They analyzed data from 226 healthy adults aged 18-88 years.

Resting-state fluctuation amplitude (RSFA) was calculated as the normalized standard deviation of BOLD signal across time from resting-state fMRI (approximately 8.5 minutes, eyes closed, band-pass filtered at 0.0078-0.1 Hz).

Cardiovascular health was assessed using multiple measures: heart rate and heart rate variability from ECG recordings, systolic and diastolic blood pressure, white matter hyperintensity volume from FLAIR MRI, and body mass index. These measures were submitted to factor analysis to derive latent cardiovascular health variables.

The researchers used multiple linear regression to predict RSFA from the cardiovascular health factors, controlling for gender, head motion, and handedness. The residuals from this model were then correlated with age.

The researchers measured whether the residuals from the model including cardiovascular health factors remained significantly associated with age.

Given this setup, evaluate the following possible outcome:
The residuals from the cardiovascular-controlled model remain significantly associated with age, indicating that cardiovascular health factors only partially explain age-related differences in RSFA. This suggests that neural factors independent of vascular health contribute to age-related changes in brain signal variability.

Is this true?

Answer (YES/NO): YES